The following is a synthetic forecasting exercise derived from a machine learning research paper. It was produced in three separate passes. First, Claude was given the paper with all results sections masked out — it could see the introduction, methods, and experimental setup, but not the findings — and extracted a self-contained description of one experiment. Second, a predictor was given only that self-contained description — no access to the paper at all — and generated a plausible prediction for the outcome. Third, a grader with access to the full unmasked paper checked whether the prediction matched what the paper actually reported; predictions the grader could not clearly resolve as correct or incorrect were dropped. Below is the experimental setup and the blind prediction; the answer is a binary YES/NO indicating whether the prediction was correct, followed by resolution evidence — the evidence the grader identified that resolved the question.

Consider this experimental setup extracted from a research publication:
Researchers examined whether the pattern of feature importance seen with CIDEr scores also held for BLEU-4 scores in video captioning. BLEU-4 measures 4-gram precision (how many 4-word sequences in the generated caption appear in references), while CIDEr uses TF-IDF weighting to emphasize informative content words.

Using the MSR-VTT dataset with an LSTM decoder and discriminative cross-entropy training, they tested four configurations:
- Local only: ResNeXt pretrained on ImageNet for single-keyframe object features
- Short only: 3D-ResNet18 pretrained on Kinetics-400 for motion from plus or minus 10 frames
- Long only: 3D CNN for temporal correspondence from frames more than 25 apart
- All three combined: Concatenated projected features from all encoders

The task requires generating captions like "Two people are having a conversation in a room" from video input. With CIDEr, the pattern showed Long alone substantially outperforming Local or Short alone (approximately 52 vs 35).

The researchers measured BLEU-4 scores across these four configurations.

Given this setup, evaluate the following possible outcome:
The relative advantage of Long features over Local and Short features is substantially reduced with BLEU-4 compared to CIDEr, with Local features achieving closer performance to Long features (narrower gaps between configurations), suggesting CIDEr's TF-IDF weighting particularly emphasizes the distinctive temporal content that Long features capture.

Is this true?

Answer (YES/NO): NO